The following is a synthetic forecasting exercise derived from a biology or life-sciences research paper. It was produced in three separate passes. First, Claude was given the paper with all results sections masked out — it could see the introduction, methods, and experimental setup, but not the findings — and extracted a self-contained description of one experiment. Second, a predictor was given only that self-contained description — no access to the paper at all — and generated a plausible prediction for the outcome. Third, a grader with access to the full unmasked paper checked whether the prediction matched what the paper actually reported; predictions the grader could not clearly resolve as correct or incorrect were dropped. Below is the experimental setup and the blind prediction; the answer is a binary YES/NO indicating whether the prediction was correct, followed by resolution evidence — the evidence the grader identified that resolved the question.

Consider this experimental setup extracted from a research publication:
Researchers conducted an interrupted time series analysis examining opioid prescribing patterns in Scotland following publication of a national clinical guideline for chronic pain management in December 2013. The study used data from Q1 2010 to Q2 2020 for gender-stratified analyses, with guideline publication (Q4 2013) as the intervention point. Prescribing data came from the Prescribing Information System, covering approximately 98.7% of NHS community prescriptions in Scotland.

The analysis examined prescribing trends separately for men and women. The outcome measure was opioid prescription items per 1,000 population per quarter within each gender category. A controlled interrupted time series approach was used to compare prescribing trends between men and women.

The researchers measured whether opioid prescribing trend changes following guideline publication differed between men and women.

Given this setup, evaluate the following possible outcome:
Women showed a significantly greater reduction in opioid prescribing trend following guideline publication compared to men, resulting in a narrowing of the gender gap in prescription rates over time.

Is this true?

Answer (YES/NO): NO